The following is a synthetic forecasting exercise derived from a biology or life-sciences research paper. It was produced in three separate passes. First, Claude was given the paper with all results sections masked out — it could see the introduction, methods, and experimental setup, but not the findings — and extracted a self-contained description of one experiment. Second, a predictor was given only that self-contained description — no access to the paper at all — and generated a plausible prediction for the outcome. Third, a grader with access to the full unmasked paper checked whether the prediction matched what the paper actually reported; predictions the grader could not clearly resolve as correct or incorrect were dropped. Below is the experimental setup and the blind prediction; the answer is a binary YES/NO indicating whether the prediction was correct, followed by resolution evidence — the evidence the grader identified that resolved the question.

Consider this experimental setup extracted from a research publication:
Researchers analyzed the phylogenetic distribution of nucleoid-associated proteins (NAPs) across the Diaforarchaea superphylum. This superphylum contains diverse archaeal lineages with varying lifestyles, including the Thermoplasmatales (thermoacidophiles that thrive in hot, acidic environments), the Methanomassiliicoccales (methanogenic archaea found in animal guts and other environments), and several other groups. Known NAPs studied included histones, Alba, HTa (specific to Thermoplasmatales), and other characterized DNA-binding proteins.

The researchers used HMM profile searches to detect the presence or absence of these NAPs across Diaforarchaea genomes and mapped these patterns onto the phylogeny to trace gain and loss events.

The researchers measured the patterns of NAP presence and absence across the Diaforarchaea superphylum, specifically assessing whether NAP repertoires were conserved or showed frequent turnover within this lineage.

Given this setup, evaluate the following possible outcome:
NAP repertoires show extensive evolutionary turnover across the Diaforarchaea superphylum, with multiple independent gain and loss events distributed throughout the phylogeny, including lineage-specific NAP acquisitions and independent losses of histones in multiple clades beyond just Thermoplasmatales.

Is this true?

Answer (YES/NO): NO